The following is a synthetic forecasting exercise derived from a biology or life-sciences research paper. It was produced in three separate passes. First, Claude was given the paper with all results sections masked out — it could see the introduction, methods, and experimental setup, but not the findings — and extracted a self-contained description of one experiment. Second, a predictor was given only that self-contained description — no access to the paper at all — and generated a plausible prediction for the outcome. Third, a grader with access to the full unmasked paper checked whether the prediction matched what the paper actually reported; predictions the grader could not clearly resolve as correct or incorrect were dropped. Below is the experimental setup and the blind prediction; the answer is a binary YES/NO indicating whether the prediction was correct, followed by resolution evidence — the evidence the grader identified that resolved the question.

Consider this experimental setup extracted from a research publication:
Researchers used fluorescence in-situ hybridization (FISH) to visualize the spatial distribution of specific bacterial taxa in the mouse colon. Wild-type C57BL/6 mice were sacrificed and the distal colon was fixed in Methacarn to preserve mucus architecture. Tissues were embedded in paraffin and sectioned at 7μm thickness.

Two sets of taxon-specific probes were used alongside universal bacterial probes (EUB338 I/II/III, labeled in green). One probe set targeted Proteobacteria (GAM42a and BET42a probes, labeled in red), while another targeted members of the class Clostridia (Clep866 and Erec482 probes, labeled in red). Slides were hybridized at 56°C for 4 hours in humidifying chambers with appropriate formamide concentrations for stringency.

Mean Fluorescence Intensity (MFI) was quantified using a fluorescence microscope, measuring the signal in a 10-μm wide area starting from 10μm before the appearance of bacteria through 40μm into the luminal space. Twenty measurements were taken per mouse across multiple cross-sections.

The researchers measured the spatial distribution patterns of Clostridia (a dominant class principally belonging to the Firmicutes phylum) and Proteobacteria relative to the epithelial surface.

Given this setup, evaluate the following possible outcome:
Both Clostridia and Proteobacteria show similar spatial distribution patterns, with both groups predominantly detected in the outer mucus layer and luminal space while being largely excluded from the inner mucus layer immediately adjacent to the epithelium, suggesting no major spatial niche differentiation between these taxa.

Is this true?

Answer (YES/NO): NO